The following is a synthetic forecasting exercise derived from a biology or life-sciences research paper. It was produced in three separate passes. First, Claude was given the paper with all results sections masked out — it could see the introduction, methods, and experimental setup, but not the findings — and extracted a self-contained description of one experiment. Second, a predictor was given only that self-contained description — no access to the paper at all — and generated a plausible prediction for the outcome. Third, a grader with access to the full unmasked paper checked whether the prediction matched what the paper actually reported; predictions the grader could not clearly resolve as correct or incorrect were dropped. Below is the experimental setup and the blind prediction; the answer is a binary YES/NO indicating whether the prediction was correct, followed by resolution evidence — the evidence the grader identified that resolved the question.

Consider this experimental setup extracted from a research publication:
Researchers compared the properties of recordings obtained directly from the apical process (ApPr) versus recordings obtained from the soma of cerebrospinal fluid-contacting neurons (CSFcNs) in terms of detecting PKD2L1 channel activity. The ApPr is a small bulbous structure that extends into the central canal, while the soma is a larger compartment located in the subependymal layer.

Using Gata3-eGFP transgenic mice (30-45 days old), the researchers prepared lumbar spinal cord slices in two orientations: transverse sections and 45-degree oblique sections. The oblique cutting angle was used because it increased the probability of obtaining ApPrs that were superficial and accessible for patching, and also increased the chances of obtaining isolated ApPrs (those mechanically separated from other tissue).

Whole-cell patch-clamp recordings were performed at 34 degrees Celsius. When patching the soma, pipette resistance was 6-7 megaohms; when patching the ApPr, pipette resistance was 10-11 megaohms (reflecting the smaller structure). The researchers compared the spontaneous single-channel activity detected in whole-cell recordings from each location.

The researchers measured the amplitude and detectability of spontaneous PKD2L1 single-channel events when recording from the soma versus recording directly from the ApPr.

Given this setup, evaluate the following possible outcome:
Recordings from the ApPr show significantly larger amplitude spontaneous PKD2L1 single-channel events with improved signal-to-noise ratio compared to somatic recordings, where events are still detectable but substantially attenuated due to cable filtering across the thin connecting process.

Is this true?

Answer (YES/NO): NO